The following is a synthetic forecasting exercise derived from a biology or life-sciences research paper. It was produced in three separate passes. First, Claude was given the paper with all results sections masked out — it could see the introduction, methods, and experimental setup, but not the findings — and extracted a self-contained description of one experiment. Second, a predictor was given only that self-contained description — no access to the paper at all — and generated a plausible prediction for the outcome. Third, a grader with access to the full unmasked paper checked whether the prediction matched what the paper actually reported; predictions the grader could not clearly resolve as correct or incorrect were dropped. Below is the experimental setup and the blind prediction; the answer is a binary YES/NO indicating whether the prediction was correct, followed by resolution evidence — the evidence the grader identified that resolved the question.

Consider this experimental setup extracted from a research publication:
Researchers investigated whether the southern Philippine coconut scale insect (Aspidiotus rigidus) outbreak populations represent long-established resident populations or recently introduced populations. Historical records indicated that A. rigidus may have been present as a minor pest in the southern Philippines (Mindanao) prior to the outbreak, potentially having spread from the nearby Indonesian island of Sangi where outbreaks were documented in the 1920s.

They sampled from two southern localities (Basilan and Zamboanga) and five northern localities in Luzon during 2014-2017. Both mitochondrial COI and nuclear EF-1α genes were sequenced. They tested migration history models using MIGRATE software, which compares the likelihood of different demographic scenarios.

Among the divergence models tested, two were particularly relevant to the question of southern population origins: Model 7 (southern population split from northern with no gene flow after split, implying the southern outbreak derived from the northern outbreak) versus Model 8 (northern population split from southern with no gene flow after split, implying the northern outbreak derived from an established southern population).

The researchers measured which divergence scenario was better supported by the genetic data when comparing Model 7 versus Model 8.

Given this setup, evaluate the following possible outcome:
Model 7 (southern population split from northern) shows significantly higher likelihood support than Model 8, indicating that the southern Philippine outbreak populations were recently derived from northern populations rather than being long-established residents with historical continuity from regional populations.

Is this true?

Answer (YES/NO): NO